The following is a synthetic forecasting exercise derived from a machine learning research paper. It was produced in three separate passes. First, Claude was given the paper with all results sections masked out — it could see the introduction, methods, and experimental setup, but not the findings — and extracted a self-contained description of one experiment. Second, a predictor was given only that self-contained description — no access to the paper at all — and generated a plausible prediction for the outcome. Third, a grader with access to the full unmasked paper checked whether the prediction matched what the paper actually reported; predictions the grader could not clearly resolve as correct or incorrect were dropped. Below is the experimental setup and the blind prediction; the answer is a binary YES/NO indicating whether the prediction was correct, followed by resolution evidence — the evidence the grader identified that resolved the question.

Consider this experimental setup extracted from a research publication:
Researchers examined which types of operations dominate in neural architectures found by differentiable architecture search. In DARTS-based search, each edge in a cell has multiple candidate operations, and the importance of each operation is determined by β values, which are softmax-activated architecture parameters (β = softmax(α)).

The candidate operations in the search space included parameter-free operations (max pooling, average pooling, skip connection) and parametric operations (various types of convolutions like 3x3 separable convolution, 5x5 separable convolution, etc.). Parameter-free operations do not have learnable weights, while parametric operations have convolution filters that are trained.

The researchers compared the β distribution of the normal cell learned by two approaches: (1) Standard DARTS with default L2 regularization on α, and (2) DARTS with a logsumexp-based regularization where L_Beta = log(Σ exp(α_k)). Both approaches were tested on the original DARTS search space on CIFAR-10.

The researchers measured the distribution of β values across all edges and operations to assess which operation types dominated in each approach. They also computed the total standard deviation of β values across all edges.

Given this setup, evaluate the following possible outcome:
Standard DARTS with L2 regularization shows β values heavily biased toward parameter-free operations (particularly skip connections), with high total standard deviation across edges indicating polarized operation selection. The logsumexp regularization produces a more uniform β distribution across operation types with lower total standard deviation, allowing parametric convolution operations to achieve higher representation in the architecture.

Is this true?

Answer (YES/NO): YES